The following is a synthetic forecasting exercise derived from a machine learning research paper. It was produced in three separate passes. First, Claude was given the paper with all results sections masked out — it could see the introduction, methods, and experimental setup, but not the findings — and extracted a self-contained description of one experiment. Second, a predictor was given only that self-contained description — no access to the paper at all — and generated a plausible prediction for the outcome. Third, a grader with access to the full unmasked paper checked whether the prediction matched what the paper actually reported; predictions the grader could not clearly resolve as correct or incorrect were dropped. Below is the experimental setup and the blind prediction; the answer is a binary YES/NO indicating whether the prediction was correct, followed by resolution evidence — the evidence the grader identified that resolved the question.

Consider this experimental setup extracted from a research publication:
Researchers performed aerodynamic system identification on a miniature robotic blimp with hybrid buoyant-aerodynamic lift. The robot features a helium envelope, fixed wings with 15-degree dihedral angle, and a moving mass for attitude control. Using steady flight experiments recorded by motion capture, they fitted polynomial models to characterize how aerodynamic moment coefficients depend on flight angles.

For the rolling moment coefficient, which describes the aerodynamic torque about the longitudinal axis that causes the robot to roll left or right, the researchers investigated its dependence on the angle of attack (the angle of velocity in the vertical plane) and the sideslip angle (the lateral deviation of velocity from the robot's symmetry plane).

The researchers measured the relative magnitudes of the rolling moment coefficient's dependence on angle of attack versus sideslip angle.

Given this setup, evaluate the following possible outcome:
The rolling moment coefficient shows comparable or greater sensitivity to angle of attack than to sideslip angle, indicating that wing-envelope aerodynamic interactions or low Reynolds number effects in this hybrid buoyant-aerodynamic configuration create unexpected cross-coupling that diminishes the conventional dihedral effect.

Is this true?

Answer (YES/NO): NO